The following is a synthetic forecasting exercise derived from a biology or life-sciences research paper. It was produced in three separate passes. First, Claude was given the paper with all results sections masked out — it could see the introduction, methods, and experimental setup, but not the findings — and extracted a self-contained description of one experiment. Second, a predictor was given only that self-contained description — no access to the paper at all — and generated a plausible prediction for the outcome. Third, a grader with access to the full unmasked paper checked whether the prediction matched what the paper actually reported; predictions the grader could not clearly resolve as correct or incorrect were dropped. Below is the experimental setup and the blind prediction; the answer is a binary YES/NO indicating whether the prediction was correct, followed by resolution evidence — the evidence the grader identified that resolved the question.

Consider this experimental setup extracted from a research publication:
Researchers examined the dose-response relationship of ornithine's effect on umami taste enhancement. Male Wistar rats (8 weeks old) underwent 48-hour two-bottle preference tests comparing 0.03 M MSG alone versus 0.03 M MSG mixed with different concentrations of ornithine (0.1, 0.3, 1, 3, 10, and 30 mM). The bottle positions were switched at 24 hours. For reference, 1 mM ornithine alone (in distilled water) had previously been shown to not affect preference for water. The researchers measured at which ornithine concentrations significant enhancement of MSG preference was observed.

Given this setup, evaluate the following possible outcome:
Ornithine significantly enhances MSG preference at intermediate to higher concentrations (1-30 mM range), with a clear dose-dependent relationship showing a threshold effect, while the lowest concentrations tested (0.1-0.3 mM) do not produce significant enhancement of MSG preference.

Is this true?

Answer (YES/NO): NO